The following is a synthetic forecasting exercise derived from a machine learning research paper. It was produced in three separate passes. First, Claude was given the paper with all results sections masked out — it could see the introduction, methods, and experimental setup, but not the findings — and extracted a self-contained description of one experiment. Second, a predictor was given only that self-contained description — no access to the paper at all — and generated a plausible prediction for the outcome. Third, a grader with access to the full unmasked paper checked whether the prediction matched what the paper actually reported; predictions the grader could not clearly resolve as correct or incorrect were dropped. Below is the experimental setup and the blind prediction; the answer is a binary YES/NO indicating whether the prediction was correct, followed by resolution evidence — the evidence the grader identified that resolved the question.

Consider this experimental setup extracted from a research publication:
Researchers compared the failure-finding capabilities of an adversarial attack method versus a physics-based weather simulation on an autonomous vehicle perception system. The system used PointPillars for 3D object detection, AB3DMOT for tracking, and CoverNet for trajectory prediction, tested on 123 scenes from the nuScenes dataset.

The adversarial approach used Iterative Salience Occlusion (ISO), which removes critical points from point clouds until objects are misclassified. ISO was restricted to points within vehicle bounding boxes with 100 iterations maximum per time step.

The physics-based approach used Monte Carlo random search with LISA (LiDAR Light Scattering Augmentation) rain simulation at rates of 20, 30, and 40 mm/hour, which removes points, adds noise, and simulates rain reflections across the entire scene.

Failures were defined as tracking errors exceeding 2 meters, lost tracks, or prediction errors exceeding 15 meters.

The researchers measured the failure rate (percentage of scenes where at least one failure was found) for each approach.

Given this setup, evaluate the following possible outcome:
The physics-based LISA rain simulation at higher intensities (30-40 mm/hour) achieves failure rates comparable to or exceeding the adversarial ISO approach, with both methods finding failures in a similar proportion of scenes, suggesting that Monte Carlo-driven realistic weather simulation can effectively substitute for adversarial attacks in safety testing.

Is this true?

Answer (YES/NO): NO